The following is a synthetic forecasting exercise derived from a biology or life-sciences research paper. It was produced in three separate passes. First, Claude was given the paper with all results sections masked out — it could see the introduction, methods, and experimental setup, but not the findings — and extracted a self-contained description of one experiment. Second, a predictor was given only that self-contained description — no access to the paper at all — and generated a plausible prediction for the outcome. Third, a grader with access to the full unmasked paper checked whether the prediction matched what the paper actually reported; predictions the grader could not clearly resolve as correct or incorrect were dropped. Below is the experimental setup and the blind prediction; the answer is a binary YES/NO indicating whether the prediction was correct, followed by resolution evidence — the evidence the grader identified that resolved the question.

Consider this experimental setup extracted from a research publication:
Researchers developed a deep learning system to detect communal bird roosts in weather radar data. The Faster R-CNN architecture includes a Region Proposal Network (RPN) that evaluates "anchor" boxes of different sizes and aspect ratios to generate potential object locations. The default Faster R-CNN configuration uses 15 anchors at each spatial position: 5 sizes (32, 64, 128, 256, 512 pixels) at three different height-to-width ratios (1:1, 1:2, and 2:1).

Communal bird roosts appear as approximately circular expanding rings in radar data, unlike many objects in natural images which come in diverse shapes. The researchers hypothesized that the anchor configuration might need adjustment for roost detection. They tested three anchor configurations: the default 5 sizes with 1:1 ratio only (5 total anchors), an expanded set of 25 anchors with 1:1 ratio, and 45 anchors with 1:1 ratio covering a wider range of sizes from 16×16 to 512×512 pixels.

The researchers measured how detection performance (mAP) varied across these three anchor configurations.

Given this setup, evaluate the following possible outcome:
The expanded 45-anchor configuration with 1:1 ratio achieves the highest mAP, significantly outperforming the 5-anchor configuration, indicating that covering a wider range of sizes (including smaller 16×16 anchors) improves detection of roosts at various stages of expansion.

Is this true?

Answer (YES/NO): NO